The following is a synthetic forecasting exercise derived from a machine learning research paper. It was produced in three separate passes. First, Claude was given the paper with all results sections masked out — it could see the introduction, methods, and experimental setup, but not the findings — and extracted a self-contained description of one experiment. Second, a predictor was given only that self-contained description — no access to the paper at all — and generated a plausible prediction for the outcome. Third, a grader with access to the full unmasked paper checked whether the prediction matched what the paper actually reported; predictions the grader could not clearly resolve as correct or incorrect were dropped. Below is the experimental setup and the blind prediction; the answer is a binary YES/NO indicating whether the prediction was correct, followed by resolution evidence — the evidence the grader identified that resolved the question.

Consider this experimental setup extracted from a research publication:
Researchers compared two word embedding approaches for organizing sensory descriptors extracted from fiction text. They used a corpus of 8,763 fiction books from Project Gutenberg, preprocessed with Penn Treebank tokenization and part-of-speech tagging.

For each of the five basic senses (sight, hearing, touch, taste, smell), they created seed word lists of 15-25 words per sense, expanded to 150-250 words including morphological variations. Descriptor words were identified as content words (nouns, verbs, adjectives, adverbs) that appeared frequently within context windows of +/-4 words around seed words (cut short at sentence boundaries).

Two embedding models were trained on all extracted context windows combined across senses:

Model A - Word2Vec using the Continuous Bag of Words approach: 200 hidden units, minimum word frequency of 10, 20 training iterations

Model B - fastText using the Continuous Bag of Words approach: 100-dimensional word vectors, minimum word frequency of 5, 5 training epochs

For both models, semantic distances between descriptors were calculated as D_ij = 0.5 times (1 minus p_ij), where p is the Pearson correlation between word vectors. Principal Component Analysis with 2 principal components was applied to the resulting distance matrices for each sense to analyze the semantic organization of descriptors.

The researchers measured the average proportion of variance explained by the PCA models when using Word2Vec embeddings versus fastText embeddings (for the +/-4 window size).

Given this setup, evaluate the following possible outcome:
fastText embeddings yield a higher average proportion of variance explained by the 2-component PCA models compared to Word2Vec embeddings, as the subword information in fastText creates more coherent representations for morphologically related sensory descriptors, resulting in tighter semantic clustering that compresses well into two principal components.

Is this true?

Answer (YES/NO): YES